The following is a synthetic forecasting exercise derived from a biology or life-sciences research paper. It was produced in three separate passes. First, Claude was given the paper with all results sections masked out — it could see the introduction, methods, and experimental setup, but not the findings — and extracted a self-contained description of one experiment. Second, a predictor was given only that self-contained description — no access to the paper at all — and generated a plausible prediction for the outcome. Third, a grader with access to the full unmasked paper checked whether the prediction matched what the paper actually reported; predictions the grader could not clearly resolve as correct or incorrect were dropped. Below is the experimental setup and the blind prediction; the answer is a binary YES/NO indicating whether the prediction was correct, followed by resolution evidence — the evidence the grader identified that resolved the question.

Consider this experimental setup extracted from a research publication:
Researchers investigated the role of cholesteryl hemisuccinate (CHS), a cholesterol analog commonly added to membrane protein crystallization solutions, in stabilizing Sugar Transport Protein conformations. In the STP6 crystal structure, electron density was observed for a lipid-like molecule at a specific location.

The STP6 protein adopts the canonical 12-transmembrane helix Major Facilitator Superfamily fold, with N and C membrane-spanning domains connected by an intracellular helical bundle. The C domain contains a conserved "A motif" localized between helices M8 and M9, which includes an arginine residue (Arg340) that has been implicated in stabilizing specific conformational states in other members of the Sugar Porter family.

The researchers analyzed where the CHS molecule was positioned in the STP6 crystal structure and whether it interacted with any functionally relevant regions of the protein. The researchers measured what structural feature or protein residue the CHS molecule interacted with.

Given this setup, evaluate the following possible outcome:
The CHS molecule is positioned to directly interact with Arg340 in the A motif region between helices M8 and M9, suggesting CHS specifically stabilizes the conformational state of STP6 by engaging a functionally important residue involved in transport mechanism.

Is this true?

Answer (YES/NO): YES